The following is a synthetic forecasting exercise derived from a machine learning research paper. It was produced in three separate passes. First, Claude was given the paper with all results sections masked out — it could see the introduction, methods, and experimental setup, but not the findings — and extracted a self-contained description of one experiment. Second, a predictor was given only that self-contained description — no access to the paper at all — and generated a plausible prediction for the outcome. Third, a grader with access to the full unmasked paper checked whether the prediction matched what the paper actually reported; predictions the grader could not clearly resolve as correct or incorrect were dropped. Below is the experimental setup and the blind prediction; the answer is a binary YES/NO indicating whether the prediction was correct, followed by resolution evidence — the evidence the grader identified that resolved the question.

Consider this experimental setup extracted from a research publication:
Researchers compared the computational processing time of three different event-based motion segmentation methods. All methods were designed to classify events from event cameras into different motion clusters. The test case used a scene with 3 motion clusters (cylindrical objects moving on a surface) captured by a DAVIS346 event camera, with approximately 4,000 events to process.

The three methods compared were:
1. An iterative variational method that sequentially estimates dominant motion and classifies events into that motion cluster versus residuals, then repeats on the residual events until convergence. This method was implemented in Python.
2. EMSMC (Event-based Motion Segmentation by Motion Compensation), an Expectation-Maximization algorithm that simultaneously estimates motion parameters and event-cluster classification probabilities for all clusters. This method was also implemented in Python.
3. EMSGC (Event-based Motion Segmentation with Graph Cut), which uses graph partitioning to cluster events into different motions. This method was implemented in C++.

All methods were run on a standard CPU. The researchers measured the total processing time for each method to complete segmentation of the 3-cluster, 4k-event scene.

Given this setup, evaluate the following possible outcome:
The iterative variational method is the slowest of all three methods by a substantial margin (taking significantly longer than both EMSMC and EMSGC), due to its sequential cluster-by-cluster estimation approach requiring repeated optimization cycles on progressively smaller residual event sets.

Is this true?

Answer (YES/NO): YES